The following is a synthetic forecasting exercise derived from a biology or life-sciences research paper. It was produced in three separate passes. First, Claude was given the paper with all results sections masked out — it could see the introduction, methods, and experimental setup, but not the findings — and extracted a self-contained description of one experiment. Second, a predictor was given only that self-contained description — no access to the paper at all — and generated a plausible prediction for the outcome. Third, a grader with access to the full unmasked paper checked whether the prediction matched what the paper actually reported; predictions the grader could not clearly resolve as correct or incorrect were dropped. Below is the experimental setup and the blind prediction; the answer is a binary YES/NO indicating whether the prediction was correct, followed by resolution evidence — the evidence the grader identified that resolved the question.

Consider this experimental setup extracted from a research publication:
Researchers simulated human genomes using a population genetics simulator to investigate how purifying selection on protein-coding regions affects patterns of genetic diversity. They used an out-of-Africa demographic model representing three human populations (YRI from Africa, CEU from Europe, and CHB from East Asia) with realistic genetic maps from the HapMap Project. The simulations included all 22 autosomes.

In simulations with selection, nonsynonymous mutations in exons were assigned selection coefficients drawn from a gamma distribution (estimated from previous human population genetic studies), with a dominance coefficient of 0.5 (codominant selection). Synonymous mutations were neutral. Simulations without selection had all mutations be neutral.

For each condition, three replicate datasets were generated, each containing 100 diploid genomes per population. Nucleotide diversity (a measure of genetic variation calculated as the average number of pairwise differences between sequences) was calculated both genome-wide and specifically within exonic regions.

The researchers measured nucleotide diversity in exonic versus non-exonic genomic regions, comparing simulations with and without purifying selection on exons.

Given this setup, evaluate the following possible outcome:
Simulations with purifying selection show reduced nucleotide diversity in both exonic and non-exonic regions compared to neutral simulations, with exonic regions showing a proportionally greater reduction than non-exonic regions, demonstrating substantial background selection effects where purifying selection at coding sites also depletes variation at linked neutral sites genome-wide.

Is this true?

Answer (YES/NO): NO